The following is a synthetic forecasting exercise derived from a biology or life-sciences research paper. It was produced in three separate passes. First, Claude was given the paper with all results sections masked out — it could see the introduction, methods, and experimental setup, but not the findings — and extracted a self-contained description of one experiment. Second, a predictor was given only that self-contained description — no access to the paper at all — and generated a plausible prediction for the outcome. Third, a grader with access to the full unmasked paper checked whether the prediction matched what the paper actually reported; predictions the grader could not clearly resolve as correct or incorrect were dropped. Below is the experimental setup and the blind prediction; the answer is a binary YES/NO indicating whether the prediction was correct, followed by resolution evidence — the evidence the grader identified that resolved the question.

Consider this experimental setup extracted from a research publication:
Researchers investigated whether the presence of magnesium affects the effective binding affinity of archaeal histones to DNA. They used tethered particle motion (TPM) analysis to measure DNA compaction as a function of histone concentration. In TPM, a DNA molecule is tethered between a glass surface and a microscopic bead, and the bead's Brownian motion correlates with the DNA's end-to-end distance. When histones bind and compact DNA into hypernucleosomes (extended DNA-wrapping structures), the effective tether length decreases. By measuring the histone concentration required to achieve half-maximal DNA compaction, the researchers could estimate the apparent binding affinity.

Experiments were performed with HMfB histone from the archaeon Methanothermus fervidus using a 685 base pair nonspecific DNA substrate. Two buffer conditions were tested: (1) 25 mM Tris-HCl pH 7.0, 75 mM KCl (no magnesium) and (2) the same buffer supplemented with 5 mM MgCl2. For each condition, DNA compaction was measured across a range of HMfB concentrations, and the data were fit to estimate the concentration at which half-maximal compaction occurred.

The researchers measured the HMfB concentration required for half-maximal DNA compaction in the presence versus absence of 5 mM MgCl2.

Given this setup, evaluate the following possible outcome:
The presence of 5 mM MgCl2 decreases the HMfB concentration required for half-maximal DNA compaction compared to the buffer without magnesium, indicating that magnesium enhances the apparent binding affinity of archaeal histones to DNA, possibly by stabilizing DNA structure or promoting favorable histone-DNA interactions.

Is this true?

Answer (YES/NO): YES